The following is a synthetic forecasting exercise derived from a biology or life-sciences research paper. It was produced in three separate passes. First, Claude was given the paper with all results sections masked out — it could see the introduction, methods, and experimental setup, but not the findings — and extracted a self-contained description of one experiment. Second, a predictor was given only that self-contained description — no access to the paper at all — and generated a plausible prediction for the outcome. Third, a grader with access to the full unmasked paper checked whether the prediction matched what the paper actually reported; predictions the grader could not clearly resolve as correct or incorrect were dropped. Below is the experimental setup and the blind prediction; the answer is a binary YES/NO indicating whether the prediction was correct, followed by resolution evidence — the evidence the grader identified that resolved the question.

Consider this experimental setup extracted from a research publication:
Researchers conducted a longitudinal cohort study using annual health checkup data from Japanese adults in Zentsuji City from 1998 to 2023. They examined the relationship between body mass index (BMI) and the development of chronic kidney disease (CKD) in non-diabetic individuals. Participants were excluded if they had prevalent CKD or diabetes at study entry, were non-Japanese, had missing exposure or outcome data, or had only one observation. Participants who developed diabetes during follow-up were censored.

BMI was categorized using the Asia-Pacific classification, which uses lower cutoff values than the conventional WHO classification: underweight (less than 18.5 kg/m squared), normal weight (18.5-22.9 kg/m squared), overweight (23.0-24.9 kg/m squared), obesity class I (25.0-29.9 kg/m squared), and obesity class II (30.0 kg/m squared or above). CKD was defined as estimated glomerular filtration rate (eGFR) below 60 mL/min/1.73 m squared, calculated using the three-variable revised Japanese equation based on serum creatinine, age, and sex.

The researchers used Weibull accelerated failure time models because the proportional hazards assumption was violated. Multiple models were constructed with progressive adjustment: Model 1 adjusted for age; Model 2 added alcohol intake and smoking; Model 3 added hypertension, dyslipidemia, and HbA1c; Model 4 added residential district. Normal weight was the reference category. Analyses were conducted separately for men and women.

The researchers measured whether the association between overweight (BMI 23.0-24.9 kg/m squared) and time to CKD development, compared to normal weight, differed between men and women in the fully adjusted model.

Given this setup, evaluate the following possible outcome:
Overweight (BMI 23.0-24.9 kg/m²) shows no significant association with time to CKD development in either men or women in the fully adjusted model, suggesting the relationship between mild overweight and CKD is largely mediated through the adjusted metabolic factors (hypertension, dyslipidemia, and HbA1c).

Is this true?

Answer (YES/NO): NO